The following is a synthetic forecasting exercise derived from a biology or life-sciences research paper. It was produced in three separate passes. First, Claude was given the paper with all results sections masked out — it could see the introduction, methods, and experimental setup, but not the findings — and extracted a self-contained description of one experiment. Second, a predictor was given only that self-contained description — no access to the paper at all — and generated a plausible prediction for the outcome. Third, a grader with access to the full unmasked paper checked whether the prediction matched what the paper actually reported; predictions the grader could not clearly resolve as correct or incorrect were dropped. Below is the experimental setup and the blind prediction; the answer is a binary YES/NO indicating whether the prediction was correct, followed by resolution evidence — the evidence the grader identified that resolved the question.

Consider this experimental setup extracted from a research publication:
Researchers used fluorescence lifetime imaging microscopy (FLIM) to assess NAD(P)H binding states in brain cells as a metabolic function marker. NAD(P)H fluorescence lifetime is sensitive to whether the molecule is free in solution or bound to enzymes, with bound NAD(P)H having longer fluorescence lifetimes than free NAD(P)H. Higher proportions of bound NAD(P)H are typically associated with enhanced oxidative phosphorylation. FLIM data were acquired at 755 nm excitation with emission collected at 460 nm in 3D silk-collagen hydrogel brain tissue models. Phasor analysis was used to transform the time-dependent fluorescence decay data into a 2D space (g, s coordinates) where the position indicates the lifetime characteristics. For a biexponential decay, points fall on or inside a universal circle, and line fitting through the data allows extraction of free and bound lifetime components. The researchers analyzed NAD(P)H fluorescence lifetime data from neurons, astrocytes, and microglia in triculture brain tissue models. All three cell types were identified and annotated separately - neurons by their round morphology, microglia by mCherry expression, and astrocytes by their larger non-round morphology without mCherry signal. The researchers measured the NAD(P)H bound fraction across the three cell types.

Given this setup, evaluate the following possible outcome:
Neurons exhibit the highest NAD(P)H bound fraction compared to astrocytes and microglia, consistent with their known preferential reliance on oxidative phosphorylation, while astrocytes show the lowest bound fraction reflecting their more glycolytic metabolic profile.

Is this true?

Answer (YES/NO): NO